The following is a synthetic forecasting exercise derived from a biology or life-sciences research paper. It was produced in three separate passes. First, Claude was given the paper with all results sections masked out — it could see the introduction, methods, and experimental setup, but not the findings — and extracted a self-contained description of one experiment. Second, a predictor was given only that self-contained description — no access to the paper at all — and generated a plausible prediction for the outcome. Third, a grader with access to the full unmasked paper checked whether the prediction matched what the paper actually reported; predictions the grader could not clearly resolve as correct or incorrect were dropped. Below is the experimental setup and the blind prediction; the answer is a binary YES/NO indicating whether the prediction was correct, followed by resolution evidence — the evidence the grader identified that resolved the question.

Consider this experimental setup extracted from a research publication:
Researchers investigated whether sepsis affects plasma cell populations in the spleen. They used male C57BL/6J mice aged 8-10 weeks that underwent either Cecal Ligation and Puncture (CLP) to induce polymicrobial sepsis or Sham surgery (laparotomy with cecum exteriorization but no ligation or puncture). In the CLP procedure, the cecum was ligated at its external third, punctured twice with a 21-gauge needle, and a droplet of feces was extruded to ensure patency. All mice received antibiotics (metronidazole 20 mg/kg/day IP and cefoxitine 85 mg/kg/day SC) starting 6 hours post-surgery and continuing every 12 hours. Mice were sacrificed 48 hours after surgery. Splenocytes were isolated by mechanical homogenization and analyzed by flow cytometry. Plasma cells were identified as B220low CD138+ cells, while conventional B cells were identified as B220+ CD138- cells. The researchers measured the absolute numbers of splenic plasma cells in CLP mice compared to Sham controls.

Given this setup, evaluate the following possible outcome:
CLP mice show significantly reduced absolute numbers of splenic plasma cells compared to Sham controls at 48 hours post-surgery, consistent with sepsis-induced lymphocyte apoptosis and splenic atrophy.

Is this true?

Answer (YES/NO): NO